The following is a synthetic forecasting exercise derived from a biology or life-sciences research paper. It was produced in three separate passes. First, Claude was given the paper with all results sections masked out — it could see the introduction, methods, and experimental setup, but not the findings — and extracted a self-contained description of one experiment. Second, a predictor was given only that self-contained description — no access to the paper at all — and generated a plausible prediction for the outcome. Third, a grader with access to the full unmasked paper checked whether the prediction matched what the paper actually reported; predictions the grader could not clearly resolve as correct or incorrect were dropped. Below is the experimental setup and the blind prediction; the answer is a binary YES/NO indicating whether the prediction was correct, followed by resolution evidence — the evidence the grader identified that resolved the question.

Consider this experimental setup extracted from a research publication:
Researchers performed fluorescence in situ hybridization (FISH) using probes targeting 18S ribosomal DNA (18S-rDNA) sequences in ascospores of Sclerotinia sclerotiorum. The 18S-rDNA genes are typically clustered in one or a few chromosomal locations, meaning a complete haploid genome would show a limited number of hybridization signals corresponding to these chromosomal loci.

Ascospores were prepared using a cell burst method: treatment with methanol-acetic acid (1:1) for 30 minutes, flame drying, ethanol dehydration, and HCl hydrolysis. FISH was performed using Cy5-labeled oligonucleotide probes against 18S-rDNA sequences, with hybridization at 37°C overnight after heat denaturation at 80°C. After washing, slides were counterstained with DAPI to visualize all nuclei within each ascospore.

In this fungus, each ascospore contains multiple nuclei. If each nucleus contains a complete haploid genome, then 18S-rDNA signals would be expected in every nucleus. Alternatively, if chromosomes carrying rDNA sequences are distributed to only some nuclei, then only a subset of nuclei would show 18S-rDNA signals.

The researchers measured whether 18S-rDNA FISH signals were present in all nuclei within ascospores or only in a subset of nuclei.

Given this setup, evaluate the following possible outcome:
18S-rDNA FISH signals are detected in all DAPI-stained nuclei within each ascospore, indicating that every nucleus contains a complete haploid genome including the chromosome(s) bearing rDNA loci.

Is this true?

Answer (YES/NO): NO